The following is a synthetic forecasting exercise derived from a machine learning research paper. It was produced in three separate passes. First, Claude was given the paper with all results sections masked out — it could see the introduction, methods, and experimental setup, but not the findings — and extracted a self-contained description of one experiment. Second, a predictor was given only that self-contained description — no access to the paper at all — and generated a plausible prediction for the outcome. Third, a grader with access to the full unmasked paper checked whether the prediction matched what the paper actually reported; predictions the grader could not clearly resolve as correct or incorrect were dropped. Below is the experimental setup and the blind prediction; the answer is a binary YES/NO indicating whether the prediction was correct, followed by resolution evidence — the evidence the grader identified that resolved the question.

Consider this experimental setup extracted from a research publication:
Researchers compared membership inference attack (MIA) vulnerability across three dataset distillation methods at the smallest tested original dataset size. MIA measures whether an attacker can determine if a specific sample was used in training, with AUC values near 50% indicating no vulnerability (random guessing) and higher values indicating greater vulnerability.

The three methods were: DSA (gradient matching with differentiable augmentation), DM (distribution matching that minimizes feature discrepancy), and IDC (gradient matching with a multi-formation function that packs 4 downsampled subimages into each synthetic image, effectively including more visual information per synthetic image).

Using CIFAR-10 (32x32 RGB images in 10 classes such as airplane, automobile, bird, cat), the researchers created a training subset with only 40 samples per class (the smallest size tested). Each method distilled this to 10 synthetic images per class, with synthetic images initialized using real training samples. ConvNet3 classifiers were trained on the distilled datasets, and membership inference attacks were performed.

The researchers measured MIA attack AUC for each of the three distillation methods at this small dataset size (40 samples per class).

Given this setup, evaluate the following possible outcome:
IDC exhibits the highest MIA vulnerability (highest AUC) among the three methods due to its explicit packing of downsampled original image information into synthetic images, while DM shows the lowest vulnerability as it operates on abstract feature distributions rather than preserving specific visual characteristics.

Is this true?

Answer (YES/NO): NO